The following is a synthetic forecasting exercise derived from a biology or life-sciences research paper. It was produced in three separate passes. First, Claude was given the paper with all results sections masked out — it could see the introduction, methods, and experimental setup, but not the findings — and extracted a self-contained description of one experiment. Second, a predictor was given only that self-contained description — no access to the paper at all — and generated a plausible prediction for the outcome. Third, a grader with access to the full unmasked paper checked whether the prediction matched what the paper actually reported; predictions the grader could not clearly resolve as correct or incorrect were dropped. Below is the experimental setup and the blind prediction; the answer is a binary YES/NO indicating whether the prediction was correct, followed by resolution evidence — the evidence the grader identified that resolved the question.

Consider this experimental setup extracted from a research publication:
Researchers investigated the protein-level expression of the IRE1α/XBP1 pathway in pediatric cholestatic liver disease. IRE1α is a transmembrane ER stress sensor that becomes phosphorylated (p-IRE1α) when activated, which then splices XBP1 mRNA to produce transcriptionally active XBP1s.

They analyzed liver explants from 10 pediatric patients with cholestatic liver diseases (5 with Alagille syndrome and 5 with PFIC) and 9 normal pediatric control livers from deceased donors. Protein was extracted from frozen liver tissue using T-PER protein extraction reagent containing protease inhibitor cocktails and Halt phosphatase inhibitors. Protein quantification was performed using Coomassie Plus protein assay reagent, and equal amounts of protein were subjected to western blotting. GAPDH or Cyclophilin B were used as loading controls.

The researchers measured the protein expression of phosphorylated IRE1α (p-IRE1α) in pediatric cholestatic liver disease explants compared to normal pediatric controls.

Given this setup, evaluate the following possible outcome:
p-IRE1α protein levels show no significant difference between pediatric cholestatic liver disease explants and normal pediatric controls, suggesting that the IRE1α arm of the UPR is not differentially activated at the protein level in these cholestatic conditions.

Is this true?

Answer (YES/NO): NO